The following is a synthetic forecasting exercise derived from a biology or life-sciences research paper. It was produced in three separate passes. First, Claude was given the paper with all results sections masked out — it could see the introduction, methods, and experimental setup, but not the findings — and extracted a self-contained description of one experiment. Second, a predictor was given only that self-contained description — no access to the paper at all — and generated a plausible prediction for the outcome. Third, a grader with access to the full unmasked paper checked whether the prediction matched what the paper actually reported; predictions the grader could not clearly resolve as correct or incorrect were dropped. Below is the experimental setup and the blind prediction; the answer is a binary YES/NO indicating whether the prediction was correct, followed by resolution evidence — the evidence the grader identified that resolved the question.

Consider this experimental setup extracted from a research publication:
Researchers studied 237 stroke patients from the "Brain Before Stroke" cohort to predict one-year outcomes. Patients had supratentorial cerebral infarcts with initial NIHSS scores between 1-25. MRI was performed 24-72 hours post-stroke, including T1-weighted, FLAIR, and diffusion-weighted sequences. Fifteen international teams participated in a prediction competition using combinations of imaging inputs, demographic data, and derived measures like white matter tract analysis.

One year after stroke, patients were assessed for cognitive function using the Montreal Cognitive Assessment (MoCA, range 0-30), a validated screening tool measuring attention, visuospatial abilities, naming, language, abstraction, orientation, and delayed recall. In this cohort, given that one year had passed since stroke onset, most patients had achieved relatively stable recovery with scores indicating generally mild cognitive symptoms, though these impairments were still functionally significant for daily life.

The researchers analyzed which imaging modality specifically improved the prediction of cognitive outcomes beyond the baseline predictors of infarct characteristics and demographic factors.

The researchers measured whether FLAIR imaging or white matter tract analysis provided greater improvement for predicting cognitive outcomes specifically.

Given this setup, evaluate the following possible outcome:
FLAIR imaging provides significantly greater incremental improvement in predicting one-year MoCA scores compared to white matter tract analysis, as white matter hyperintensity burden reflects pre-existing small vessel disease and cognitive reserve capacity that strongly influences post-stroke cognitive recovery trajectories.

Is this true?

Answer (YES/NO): YES